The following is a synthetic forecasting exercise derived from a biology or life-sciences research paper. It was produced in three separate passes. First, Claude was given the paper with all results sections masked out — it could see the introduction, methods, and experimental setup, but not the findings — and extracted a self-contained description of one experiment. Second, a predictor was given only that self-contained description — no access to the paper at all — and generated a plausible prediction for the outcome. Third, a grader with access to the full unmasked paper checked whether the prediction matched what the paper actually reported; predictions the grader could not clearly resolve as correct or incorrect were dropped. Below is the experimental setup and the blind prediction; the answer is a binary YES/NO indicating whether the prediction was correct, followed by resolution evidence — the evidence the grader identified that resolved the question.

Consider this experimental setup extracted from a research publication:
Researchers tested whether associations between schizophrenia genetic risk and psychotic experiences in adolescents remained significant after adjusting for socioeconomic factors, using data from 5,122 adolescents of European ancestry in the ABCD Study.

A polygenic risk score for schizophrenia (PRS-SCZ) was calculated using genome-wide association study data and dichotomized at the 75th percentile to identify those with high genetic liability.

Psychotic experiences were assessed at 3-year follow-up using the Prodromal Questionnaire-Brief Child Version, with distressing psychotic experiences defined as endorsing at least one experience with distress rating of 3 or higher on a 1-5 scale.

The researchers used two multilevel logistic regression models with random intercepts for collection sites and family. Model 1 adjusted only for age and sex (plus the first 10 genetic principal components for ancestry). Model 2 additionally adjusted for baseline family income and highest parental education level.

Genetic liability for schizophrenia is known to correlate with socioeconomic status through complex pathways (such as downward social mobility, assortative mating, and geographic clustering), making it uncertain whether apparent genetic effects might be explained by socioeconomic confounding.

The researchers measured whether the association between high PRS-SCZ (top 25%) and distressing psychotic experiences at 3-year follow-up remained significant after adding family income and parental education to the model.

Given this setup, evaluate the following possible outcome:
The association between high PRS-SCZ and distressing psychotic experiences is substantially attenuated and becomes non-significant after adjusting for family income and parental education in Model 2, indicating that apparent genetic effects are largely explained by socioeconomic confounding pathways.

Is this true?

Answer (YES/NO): NO